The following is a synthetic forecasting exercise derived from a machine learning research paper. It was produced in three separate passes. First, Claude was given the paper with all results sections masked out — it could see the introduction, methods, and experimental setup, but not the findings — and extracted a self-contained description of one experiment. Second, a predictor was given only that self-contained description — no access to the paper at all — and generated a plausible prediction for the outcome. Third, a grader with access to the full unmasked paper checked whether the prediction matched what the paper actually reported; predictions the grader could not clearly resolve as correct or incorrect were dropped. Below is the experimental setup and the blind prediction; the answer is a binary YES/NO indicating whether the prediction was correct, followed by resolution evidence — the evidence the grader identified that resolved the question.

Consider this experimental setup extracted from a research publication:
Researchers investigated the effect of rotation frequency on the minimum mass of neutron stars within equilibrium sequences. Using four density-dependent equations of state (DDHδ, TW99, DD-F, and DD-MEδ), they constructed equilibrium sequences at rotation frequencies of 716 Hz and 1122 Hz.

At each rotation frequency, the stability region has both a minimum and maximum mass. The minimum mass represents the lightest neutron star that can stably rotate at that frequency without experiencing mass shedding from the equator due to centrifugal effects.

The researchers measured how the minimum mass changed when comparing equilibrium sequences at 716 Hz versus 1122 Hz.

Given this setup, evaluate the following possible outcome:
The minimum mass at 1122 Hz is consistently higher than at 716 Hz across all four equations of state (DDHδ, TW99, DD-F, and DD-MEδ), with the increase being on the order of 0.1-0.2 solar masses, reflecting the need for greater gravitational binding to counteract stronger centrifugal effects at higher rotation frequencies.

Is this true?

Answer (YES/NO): NO